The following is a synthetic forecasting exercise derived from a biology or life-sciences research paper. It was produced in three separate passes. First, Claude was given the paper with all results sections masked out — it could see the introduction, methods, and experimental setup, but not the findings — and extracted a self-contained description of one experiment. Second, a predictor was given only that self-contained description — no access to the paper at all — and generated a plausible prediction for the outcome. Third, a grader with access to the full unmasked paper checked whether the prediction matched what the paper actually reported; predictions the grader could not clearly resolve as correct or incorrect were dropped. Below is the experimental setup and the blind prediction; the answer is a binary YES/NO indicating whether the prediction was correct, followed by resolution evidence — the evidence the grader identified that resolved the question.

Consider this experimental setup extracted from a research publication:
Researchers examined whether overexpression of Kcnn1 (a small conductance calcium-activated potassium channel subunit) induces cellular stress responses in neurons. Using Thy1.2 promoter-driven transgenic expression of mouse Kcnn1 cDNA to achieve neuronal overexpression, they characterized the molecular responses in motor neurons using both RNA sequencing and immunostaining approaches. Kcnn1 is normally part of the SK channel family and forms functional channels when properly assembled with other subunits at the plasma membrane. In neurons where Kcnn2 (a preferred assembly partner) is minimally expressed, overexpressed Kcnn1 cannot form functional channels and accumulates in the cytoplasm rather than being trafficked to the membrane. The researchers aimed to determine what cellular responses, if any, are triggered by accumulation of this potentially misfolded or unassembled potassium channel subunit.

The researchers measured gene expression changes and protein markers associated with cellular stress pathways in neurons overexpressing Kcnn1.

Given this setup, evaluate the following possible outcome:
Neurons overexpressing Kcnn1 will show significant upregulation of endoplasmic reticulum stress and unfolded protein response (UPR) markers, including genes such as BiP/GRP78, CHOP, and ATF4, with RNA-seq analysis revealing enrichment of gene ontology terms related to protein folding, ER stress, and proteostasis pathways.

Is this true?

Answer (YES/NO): YES